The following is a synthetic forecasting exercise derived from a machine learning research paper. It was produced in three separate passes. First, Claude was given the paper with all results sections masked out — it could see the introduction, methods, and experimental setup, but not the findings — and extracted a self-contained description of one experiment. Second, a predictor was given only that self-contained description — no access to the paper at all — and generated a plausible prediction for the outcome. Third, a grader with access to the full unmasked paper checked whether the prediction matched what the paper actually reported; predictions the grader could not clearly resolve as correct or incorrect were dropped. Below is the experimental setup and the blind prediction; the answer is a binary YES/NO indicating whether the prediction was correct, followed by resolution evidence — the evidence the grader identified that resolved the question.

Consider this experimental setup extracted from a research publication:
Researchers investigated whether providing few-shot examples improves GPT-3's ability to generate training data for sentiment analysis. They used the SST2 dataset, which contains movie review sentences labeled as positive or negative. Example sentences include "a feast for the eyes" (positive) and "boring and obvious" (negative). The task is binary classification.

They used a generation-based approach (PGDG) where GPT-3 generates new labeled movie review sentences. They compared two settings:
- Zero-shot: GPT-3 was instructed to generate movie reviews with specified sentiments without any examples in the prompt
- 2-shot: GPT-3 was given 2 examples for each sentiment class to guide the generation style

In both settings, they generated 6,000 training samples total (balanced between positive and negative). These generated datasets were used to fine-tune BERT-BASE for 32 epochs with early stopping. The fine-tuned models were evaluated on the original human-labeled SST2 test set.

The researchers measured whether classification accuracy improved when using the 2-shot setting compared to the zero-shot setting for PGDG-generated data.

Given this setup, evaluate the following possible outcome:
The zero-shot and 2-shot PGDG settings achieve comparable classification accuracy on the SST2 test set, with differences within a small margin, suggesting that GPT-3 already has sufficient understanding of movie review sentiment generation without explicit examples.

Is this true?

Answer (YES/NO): NO